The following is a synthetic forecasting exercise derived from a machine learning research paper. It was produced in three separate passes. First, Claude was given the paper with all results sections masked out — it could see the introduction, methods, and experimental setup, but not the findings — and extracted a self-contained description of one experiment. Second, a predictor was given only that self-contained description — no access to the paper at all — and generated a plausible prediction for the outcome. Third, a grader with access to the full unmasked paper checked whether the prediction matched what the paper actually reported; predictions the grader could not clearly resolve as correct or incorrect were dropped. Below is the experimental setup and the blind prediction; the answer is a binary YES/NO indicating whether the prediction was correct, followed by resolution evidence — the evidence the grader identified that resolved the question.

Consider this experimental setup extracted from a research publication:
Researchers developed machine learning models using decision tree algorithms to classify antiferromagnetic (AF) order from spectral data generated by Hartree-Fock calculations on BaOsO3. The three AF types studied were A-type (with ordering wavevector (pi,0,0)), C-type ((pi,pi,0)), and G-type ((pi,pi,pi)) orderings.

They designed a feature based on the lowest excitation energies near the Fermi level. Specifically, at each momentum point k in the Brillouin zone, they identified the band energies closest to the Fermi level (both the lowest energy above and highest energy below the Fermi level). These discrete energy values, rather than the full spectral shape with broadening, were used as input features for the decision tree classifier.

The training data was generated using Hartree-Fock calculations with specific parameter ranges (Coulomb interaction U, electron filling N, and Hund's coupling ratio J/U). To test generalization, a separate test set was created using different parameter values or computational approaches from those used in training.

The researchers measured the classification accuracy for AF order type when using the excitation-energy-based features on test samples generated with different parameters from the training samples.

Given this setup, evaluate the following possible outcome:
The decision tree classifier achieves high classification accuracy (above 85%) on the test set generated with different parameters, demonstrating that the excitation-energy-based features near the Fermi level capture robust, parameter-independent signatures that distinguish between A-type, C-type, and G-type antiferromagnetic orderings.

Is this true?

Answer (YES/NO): YES